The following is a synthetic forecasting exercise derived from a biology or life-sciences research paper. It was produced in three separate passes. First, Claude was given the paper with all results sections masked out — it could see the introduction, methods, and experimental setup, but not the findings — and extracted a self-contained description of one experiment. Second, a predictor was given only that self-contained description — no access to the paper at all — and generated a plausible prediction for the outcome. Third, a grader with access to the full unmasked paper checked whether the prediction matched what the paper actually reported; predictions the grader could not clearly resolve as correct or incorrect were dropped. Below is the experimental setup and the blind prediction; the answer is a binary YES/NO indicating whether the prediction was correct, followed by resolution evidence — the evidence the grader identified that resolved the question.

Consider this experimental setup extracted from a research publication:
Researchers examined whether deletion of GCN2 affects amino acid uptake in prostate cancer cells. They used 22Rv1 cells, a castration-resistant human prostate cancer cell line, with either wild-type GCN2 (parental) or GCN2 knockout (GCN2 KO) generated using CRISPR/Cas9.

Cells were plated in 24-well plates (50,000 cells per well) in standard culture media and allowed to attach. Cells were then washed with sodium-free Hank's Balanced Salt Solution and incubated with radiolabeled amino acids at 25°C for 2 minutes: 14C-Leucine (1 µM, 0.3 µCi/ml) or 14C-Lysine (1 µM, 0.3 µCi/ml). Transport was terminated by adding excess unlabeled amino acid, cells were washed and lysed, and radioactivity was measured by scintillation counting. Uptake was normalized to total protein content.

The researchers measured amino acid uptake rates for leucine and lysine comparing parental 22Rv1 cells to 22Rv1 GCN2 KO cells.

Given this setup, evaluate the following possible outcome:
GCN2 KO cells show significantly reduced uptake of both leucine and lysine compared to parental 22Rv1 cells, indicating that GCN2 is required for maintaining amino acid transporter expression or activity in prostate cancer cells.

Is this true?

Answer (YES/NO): YES